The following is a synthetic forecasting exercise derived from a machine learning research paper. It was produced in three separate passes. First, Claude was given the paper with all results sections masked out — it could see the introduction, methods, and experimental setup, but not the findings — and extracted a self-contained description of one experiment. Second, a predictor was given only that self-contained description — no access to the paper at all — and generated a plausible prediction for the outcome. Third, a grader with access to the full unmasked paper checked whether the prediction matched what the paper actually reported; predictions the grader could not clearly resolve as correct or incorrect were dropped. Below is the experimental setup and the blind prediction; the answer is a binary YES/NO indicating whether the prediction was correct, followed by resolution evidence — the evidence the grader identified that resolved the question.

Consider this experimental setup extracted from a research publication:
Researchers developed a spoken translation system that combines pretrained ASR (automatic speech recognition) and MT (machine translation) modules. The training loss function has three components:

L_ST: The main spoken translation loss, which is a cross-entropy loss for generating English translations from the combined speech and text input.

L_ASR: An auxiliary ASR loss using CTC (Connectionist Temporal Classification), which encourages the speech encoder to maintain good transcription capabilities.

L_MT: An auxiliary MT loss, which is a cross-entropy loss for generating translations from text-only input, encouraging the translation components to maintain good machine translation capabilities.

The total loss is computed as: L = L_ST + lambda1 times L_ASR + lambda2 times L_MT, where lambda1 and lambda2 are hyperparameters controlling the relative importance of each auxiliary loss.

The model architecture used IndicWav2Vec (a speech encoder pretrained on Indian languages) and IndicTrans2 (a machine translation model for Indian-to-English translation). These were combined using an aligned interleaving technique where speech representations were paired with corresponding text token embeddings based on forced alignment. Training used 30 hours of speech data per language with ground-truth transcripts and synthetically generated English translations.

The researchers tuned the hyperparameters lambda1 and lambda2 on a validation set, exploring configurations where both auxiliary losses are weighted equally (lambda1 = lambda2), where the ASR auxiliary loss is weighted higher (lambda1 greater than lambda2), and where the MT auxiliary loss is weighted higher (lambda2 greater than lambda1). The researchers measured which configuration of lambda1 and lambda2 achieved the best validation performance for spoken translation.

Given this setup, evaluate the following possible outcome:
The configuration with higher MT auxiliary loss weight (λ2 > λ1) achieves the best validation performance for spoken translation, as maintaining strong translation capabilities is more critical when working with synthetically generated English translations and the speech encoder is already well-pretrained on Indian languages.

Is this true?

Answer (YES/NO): YES